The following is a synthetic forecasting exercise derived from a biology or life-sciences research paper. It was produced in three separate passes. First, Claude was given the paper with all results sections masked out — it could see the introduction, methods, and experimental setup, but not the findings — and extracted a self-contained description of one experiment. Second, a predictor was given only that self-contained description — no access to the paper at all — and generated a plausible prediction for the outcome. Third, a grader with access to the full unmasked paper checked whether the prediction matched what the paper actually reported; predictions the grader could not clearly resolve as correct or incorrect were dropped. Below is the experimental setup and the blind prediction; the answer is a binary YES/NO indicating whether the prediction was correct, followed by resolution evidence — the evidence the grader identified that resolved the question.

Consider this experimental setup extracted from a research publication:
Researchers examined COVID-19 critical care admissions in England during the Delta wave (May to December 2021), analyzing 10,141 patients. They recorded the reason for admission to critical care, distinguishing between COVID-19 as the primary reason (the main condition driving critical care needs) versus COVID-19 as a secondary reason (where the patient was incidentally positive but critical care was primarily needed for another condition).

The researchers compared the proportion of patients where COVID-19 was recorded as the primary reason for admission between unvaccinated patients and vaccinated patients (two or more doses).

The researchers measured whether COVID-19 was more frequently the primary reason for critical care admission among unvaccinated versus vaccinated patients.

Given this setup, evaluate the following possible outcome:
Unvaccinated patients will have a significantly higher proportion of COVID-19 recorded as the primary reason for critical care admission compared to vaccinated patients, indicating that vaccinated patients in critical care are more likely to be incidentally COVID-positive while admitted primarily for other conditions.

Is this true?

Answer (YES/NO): NO